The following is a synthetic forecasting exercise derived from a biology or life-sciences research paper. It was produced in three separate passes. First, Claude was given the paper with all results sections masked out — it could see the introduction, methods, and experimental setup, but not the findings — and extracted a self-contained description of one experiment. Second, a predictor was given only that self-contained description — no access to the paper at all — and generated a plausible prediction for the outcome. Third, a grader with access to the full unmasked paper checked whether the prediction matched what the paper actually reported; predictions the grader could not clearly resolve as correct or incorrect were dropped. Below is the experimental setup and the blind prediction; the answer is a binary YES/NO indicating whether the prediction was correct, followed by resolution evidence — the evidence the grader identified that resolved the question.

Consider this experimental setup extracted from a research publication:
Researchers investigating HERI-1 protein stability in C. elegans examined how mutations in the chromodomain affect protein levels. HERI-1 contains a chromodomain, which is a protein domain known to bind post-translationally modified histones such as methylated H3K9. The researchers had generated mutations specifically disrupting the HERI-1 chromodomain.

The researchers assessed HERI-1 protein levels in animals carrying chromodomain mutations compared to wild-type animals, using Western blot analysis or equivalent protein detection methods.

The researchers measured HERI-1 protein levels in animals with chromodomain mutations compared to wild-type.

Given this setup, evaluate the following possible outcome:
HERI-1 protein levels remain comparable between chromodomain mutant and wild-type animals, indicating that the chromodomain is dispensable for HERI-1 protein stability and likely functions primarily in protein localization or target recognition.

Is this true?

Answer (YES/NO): NO